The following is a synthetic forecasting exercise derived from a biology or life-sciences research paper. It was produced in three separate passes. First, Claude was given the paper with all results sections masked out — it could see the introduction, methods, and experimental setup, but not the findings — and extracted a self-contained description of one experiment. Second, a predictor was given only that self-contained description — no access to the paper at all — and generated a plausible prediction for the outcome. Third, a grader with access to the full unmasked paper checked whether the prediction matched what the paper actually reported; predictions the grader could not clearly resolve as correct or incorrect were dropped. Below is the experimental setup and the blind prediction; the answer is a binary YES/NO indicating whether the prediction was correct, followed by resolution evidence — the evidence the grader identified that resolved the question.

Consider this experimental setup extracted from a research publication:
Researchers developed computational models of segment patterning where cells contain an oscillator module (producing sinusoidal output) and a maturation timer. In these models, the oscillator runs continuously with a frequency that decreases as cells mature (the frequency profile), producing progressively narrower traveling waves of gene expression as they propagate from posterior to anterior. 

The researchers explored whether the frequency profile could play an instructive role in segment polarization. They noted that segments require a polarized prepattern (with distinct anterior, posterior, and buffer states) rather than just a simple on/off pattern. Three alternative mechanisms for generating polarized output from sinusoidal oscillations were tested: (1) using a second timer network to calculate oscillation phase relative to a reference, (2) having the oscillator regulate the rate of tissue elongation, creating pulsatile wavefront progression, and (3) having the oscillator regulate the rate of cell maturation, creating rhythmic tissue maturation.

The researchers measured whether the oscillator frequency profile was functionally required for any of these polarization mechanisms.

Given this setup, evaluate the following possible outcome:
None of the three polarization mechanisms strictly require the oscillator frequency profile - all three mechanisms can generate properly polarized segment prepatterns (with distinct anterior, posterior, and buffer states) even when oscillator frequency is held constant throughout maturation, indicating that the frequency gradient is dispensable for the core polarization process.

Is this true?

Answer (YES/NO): NO